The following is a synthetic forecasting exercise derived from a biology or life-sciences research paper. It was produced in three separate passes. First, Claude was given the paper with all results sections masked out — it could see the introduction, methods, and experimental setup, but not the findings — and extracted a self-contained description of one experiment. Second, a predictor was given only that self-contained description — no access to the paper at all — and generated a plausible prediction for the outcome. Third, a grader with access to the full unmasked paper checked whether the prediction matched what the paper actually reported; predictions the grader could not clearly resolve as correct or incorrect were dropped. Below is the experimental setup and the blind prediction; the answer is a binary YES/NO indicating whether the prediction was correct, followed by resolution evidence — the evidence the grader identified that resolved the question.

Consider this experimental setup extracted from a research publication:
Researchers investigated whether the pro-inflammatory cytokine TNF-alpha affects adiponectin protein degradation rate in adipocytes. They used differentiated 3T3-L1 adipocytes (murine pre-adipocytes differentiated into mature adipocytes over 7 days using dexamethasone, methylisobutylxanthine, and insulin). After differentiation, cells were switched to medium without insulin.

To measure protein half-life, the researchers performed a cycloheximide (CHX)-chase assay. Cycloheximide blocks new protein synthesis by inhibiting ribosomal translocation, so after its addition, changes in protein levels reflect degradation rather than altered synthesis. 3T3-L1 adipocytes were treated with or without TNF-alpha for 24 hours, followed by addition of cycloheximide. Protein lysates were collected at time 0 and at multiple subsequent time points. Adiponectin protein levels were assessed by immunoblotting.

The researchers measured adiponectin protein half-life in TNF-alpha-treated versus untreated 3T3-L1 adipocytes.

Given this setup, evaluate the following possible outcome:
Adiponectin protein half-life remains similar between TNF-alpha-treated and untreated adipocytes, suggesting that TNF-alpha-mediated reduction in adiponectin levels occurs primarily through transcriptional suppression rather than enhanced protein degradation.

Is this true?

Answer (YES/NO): NO